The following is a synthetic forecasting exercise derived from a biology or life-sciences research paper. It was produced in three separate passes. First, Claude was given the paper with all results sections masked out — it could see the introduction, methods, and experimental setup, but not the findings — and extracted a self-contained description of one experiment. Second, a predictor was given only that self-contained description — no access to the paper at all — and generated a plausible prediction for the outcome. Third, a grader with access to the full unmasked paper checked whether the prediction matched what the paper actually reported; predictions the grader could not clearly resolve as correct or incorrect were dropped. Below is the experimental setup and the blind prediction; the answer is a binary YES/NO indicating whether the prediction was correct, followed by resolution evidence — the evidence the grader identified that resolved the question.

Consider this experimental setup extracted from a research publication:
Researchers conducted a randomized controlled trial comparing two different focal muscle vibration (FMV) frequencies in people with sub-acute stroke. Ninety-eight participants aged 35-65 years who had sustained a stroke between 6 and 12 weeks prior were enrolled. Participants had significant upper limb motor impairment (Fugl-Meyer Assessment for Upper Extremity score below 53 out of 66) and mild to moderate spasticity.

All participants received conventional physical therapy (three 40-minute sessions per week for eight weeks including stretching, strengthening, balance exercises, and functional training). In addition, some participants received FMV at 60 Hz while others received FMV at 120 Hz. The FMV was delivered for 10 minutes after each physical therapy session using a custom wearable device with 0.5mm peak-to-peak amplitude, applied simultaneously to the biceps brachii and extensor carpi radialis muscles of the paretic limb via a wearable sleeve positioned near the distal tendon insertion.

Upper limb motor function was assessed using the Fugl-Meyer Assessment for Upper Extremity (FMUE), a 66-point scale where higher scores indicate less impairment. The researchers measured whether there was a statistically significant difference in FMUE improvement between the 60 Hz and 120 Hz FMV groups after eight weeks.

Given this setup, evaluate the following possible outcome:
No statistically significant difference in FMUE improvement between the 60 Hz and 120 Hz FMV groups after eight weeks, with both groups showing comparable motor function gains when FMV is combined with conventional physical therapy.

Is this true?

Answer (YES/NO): YES